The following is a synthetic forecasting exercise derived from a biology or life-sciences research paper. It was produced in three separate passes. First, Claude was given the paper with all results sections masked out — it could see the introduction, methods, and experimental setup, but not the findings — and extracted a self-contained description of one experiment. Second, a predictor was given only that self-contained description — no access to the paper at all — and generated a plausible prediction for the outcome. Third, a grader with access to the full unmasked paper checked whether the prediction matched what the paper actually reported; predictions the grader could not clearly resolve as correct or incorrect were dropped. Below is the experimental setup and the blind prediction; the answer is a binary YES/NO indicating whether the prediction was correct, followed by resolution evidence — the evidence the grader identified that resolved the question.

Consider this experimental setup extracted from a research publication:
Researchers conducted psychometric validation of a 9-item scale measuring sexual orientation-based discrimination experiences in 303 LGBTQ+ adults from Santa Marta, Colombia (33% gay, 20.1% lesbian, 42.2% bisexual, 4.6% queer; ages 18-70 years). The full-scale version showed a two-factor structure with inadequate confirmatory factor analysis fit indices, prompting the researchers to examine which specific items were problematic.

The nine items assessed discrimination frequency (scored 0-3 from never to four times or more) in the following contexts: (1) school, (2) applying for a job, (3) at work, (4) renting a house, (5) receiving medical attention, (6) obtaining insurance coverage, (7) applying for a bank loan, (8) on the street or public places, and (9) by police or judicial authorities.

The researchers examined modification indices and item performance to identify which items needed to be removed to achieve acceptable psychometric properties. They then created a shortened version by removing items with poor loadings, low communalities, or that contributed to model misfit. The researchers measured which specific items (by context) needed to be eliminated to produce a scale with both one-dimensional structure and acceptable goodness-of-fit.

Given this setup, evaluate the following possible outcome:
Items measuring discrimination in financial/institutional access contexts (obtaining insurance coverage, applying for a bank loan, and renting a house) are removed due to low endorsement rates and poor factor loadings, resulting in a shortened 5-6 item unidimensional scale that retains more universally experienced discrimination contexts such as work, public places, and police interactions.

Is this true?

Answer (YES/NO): NO